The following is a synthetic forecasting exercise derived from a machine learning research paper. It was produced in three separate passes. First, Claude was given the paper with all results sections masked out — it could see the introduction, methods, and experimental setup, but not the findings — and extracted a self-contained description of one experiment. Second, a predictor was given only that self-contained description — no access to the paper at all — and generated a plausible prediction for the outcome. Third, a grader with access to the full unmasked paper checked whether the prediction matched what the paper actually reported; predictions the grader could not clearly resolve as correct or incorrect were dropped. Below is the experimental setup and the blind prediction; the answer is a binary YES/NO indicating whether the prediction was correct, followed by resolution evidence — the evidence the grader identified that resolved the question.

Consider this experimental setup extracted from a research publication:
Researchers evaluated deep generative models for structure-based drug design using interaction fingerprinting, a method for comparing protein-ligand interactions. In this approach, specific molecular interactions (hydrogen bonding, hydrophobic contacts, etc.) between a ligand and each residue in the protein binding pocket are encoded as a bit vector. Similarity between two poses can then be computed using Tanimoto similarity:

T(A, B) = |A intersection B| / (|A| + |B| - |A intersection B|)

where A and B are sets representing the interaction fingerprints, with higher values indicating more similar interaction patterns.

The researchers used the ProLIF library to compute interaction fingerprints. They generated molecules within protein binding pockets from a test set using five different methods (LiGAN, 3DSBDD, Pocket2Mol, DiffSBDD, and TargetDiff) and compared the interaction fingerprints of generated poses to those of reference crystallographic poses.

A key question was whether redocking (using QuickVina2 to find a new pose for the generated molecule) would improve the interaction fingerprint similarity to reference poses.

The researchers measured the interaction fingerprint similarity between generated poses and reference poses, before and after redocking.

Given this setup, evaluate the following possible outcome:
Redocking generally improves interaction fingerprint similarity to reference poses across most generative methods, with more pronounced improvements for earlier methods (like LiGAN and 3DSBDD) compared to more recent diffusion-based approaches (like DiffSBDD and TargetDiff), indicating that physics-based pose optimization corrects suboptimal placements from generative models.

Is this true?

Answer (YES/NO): NO